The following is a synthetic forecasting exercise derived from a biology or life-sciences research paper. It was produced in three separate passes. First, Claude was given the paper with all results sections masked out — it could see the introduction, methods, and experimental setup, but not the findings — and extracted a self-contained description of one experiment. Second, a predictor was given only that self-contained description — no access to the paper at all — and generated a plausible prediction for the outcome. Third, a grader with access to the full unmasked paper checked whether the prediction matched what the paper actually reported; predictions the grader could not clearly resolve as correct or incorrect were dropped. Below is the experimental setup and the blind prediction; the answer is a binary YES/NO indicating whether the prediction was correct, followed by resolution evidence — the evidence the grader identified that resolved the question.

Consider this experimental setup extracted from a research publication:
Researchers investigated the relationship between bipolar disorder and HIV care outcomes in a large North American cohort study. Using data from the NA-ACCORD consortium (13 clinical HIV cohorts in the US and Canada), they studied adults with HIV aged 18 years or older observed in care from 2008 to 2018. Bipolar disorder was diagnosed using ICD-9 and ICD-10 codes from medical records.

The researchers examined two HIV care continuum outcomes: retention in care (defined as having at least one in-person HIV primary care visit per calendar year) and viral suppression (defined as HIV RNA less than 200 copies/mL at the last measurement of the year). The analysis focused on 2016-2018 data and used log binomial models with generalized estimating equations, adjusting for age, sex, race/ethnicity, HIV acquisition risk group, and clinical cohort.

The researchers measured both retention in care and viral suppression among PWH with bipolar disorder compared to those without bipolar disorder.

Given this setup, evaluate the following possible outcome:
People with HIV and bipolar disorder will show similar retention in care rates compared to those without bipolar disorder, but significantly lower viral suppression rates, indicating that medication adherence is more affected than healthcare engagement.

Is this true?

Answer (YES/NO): YES